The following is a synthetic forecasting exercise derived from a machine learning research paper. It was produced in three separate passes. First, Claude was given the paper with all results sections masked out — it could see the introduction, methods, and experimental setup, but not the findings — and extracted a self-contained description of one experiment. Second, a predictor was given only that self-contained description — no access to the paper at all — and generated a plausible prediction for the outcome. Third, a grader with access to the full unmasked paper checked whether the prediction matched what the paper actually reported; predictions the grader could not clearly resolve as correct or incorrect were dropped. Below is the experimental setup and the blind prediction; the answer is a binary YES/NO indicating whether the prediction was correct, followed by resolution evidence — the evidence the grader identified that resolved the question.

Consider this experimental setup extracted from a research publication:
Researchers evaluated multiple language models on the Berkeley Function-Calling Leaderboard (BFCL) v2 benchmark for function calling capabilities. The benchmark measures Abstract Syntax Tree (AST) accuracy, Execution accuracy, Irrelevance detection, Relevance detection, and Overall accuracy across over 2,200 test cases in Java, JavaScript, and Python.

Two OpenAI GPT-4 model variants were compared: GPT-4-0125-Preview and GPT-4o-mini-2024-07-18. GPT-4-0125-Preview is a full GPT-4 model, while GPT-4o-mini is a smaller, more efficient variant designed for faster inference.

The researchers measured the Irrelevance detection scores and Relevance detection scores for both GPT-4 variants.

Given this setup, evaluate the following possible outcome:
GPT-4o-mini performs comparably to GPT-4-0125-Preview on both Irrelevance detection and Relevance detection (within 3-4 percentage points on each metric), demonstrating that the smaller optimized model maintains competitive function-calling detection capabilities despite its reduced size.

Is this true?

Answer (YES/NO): NO